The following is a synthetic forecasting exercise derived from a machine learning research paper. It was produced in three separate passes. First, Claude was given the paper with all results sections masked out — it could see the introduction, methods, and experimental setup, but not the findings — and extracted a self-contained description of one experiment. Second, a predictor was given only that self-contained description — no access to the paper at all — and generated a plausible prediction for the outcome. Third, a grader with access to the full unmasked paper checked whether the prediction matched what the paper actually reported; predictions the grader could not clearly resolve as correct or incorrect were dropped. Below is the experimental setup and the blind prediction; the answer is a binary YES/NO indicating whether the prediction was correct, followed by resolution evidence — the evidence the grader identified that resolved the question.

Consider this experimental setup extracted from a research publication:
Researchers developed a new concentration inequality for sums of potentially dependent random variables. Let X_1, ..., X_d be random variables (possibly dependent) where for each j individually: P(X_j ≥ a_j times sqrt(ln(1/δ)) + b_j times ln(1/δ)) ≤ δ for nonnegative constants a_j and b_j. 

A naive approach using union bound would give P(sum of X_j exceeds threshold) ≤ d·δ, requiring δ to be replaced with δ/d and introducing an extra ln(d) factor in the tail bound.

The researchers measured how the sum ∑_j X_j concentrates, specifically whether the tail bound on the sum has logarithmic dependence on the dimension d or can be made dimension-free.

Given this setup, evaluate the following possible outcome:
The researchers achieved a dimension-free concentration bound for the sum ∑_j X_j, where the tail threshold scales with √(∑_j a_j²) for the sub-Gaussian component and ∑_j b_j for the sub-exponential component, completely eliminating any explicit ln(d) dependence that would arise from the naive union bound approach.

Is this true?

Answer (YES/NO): NO